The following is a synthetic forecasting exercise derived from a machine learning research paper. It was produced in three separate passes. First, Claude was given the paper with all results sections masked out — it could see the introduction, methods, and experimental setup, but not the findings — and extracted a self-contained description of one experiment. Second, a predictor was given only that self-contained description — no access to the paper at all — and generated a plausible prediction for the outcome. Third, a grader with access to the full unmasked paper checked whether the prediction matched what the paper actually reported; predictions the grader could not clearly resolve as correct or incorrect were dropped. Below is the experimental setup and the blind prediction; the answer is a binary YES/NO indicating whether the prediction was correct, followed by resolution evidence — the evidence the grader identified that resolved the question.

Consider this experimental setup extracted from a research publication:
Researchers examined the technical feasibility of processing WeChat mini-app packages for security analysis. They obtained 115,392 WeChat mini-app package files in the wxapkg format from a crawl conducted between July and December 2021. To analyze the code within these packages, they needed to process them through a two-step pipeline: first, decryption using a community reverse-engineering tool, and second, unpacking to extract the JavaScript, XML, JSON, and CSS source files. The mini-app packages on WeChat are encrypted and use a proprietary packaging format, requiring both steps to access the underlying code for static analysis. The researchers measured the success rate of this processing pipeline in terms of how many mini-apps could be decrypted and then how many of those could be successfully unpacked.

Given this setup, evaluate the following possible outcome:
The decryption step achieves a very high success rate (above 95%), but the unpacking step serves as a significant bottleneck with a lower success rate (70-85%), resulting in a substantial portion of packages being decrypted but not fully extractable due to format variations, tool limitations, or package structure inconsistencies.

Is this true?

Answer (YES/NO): NO